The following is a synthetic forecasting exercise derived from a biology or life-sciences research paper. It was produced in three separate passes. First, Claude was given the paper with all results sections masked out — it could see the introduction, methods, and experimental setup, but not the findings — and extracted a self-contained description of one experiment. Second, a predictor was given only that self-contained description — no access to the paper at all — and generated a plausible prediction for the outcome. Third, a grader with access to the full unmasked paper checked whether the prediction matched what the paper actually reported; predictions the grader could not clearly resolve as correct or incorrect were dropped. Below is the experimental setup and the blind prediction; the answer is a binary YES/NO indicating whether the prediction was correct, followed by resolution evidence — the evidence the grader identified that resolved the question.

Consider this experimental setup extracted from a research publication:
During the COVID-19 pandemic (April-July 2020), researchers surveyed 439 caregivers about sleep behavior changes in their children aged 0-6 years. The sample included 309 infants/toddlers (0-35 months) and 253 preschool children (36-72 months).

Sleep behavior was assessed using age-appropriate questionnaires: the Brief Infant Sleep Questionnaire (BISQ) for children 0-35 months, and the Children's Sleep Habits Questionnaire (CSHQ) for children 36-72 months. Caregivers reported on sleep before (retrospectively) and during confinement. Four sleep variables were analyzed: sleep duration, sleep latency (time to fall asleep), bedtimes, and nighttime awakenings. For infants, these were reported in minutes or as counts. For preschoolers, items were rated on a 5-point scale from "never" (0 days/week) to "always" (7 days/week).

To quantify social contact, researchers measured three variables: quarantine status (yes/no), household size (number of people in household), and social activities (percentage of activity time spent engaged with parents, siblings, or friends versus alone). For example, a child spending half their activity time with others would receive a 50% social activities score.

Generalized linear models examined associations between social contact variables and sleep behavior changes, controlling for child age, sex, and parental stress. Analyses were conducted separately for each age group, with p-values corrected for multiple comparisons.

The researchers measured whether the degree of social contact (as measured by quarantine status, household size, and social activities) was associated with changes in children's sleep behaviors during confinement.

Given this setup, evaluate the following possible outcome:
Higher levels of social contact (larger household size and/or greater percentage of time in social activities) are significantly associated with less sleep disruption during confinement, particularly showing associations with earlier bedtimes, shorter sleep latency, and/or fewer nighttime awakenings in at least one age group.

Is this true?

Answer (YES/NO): NO